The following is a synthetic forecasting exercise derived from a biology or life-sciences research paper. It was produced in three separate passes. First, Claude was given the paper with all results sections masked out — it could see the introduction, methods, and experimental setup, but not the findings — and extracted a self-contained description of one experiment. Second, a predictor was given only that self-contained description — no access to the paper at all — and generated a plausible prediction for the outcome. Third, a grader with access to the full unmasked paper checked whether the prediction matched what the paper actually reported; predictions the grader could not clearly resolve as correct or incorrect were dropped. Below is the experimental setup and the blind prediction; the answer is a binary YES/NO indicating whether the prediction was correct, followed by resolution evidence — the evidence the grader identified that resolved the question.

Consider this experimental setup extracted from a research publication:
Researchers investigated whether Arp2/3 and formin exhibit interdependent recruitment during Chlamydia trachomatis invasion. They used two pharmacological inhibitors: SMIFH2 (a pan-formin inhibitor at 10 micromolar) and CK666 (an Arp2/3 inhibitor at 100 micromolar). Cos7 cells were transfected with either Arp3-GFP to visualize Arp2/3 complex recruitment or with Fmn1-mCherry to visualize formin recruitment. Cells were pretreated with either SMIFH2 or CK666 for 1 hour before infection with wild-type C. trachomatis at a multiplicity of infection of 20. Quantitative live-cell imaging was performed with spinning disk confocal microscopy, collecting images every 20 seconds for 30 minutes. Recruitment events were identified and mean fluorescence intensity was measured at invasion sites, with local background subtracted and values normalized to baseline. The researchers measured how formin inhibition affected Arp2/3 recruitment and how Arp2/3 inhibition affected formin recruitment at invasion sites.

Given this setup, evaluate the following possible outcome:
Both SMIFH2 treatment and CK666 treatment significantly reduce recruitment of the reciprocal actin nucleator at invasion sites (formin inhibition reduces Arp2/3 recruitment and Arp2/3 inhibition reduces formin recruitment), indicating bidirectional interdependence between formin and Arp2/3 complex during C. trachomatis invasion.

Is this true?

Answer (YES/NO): YES